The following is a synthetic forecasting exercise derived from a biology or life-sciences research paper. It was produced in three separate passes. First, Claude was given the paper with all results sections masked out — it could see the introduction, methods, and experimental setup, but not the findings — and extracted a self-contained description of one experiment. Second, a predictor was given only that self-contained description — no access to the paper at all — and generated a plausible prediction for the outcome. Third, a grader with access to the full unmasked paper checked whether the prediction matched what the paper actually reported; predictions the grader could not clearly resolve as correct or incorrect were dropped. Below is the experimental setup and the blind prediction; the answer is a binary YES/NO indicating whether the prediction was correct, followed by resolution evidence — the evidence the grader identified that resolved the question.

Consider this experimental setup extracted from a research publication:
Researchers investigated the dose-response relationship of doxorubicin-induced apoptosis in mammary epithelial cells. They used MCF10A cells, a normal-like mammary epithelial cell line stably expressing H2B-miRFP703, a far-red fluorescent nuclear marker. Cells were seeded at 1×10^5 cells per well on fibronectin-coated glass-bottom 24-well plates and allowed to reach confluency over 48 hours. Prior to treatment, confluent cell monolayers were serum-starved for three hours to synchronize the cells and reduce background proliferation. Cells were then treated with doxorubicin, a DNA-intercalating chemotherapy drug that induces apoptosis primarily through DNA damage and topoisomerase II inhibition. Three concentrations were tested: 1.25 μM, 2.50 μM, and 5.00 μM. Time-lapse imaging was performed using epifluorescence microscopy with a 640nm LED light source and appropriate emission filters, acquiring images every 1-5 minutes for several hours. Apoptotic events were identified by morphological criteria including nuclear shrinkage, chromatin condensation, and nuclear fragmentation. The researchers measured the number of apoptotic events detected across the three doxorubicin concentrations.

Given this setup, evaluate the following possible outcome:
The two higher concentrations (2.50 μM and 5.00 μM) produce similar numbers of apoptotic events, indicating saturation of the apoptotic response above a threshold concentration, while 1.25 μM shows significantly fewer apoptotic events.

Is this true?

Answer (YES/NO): NO